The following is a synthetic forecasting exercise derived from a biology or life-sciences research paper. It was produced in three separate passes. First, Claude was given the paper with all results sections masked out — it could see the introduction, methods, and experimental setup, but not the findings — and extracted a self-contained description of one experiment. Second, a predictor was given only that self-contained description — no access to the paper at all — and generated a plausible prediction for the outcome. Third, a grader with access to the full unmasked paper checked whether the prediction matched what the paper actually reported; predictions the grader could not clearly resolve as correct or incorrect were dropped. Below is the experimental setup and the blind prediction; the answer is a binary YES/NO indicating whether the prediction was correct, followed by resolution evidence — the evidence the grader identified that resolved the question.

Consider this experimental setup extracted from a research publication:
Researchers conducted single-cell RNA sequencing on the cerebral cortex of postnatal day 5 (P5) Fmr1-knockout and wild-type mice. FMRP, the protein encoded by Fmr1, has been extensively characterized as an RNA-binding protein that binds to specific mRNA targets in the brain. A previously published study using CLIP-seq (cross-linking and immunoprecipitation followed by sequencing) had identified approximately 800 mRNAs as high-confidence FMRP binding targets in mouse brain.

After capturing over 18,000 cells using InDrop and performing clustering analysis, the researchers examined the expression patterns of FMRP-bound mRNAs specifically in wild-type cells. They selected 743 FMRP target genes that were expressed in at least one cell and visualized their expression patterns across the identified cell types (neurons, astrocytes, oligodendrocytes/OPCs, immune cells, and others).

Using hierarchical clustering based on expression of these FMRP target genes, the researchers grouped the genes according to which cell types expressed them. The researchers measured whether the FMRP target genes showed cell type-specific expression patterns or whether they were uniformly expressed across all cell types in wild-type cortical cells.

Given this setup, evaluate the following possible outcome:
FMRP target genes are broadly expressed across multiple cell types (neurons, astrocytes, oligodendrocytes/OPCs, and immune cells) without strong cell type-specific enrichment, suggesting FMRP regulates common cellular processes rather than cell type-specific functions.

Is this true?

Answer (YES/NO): NO